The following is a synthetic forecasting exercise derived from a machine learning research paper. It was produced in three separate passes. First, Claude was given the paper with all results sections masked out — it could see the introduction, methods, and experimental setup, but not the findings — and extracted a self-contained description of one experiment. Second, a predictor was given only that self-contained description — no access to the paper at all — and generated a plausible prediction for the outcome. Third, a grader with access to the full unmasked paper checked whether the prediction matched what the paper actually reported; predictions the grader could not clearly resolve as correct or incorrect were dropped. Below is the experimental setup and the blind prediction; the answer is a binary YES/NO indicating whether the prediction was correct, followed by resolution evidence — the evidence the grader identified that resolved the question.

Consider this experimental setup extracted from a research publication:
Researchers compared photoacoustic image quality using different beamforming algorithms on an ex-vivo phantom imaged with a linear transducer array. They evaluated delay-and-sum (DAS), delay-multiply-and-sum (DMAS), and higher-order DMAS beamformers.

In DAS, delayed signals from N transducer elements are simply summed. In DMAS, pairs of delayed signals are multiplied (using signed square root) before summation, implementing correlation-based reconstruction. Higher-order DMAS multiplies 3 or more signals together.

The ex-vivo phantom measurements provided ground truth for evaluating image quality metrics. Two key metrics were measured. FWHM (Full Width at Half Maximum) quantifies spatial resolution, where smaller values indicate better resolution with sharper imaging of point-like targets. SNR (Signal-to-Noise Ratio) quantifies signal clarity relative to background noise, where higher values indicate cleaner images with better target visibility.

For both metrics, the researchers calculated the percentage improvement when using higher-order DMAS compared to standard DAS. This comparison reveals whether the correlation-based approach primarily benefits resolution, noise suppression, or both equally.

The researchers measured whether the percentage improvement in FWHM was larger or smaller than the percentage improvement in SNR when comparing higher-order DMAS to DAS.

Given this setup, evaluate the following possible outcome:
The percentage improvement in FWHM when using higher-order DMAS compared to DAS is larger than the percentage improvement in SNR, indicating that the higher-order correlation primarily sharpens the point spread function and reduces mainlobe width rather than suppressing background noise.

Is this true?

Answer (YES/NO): NO